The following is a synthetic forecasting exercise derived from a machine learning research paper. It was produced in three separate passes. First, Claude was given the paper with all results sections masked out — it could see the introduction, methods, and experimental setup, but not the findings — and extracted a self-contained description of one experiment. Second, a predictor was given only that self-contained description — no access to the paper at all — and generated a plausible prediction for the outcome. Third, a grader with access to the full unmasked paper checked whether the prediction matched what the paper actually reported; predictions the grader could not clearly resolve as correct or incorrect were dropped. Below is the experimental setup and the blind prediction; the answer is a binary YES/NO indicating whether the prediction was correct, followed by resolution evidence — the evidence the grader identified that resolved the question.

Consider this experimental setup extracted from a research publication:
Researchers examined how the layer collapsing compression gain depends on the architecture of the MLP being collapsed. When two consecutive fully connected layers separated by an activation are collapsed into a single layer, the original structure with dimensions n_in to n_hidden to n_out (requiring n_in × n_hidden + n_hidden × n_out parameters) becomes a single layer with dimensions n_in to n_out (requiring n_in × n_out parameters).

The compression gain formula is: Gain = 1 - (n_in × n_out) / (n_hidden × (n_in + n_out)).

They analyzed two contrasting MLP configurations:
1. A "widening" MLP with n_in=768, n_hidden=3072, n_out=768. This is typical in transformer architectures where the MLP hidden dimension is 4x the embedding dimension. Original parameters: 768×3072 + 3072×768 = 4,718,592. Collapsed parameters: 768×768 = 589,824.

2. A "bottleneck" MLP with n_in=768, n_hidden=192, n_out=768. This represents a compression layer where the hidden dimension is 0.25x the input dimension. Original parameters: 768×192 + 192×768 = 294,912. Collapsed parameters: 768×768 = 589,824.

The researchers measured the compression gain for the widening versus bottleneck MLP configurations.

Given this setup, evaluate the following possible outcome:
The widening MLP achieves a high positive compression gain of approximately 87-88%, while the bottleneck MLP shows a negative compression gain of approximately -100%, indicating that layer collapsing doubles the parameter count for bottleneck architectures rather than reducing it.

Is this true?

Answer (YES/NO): YES